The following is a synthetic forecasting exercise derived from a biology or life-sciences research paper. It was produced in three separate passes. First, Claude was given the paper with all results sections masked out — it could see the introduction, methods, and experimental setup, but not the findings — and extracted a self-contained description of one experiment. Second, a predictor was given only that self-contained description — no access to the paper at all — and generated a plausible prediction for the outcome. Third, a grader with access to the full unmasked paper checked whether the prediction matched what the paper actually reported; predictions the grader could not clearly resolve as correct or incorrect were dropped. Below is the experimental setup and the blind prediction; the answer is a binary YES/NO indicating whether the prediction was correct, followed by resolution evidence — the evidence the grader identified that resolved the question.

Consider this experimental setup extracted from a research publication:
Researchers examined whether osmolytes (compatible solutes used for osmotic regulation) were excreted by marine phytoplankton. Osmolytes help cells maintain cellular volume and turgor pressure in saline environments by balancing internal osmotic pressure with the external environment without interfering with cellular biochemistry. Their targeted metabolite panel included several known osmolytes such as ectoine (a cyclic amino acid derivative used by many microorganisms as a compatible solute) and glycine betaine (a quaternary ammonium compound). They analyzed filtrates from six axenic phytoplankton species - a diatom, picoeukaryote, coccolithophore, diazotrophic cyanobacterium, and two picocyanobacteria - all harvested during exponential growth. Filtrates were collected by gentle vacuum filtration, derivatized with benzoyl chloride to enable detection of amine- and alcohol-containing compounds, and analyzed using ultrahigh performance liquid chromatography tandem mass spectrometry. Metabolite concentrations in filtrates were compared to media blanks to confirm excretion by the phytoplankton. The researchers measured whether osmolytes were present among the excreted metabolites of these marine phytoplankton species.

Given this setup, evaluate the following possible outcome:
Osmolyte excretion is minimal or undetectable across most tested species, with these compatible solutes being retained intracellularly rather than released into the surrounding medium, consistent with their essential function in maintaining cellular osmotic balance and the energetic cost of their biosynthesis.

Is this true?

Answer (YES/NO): NO